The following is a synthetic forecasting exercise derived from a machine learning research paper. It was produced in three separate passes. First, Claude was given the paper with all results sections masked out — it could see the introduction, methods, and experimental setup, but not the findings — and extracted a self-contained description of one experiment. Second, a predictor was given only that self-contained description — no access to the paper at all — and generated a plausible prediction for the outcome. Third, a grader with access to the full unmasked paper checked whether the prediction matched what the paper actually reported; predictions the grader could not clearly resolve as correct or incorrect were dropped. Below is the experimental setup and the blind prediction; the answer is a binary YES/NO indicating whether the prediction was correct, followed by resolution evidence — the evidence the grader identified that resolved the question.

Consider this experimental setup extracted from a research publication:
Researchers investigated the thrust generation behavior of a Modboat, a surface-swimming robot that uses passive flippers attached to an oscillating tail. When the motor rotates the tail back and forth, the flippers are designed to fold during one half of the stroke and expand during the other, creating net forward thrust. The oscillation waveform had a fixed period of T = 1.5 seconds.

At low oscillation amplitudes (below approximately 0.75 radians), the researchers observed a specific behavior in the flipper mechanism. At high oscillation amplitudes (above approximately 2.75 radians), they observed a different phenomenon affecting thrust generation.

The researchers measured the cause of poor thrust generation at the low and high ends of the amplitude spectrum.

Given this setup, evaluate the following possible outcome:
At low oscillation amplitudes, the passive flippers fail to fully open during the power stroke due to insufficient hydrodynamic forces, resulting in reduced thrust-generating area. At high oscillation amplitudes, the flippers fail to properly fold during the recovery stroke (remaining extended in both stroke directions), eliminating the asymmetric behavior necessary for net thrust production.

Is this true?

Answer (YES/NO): NO